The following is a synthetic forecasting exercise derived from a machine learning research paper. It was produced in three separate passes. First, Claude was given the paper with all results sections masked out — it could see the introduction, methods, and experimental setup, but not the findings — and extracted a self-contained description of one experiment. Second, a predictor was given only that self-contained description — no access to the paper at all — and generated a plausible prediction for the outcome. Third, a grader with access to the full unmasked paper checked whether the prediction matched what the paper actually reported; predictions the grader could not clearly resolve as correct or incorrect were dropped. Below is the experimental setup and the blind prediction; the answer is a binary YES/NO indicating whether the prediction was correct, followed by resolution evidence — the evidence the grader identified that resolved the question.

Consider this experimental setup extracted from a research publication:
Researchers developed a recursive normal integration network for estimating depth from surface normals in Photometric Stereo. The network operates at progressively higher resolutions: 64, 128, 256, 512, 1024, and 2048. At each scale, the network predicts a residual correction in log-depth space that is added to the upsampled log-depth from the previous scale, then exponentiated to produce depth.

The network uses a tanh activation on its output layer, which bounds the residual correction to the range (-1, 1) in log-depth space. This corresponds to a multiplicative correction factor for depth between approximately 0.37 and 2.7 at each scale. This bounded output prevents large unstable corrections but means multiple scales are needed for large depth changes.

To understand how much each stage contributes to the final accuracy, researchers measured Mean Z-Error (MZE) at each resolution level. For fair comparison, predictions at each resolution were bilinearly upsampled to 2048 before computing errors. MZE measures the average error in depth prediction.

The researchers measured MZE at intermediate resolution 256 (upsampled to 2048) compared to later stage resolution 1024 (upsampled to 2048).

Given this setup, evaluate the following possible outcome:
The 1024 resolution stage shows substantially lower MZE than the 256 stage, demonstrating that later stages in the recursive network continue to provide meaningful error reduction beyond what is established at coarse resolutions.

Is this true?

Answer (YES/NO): NO